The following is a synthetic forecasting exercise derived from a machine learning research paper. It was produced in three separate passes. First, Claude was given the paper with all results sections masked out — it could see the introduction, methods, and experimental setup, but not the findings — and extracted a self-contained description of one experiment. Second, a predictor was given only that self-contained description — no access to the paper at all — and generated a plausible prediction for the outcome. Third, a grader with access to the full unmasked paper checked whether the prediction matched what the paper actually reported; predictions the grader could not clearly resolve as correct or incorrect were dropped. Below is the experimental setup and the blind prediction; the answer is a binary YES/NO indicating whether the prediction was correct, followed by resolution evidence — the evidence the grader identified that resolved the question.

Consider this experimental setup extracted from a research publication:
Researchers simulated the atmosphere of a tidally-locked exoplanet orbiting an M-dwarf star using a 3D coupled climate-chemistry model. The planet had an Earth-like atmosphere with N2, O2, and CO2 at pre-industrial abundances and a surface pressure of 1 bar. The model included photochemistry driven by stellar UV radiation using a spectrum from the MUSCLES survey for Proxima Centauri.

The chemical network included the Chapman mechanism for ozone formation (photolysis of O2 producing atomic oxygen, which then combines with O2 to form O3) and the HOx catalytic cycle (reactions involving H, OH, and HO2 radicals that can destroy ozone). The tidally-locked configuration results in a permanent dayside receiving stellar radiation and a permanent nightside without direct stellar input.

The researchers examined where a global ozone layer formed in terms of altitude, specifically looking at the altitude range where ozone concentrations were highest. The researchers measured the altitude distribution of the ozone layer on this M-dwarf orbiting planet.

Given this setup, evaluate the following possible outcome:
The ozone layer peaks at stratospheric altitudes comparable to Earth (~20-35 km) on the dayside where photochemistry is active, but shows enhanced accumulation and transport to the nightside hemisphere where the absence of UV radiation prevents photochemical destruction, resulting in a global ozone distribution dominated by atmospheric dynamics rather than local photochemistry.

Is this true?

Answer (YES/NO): NO